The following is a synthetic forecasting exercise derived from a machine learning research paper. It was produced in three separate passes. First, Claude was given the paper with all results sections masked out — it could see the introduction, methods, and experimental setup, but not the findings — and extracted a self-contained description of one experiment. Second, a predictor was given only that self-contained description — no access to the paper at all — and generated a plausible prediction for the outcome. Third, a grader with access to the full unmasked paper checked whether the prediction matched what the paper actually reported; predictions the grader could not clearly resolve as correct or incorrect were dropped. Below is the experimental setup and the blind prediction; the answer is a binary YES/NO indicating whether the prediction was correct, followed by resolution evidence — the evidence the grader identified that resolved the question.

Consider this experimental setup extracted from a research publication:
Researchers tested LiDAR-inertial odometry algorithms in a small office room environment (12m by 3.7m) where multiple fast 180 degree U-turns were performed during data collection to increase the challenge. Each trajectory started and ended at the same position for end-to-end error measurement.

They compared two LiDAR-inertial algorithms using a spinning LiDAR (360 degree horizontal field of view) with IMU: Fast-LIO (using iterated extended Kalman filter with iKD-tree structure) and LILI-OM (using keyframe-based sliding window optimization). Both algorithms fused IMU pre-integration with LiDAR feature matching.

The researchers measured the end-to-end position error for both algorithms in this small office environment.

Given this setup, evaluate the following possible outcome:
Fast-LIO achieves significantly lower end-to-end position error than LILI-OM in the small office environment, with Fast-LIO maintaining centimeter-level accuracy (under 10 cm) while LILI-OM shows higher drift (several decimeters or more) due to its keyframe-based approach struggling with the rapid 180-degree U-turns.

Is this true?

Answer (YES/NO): NO